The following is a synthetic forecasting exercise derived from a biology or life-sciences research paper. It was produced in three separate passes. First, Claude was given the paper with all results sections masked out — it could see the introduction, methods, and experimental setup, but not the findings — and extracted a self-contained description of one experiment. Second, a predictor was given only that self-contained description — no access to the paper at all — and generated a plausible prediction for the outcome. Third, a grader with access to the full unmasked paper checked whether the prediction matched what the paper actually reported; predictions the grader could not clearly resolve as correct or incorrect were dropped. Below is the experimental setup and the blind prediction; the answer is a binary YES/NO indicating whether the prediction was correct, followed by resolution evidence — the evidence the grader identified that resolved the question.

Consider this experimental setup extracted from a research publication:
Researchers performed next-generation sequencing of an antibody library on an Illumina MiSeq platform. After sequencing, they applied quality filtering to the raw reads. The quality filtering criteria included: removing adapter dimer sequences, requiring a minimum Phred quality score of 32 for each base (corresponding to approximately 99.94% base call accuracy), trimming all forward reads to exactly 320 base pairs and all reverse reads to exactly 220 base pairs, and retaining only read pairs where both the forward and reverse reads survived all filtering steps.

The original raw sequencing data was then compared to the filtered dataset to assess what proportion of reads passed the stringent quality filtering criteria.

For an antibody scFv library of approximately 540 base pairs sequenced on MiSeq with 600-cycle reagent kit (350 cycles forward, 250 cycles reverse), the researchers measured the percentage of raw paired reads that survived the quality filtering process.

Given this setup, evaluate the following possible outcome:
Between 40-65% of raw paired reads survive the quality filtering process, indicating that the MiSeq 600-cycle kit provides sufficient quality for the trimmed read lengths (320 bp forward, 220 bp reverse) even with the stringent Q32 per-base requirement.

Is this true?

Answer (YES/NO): NO